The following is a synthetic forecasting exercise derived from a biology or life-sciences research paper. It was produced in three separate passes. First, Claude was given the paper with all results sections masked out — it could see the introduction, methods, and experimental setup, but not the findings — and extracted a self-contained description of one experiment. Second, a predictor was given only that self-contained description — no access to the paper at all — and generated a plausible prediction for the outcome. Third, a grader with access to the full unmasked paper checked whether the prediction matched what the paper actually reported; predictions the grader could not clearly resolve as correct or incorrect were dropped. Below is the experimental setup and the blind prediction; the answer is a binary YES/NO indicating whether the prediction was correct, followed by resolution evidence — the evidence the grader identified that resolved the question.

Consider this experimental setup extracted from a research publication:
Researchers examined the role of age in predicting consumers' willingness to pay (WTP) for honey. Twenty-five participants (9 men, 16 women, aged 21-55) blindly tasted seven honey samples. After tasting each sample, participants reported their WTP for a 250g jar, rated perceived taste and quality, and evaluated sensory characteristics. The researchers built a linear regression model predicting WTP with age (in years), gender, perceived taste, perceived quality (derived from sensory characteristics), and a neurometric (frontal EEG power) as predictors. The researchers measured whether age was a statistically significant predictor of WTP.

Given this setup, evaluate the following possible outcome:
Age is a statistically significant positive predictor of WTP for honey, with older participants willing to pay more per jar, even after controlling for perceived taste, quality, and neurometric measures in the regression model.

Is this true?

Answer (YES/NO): NO